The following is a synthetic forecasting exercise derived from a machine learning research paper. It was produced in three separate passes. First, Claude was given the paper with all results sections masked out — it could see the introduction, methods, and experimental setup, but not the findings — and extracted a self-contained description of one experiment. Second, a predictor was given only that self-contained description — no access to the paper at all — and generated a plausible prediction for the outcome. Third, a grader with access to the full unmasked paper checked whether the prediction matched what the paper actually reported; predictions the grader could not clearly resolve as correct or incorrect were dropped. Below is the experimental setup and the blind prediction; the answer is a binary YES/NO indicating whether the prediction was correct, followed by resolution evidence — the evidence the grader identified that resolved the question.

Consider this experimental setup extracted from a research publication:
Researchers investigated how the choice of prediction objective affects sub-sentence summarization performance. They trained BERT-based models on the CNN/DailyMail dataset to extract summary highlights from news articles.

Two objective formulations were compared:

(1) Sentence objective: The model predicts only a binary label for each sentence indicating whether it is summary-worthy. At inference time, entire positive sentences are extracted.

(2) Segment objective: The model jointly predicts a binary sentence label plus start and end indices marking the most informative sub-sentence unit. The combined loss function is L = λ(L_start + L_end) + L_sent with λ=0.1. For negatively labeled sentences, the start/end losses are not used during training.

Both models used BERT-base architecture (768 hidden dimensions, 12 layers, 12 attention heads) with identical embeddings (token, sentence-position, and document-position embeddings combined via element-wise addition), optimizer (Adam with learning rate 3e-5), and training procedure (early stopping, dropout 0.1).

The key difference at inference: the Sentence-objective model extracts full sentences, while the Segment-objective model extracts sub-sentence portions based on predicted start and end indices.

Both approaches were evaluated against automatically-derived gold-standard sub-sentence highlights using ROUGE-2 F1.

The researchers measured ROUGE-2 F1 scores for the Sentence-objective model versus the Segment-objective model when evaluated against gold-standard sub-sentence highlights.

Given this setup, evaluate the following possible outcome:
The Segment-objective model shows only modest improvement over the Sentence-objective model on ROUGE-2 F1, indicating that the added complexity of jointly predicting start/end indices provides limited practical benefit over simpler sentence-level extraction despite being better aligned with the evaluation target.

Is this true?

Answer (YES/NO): NO